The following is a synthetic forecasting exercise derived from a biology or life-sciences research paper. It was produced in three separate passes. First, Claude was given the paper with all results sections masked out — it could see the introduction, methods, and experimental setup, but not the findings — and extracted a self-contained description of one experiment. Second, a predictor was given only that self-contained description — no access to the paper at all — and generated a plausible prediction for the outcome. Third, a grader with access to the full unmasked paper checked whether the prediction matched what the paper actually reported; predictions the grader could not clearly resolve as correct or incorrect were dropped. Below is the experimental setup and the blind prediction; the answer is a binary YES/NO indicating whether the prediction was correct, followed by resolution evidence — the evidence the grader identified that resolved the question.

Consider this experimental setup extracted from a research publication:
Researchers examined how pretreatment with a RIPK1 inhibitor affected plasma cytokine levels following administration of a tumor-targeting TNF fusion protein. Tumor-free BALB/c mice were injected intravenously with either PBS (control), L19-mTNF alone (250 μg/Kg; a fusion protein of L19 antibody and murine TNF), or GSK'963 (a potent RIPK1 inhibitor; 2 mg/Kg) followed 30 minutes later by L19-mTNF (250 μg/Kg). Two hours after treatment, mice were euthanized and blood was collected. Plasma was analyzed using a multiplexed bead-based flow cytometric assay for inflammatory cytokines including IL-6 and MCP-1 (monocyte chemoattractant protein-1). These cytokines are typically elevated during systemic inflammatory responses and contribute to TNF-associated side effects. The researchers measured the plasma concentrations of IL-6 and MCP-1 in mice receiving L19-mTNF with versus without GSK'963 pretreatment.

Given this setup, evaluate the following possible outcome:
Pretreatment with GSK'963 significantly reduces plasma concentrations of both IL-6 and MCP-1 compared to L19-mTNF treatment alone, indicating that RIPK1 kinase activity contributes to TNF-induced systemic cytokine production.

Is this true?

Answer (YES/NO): NO